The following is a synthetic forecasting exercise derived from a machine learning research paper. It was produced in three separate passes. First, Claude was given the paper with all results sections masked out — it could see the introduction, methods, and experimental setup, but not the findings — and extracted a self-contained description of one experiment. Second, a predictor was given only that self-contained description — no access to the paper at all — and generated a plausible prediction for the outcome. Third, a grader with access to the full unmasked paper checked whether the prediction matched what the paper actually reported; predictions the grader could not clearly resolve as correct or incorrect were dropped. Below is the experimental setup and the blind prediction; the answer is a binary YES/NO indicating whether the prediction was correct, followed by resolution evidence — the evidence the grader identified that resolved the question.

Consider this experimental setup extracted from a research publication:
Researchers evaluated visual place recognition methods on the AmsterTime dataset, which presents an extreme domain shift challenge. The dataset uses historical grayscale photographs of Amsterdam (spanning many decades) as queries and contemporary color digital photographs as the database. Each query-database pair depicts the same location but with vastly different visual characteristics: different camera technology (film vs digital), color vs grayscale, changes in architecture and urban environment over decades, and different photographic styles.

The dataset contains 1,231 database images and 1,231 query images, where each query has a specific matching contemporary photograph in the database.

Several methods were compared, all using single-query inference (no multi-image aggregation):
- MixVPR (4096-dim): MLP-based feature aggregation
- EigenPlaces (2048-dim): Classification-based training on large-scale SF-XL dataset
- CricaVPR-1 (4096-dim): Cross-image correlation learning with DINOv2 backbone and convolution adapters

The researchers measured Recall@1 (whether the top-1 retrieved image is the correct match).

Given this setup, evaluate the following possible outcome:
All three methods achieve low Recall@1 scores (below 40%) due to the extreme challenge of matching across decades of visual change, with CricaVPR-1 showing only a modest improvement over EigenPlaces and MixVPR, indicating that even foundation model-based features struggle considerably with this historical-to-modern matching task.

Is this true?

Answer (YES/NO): NO